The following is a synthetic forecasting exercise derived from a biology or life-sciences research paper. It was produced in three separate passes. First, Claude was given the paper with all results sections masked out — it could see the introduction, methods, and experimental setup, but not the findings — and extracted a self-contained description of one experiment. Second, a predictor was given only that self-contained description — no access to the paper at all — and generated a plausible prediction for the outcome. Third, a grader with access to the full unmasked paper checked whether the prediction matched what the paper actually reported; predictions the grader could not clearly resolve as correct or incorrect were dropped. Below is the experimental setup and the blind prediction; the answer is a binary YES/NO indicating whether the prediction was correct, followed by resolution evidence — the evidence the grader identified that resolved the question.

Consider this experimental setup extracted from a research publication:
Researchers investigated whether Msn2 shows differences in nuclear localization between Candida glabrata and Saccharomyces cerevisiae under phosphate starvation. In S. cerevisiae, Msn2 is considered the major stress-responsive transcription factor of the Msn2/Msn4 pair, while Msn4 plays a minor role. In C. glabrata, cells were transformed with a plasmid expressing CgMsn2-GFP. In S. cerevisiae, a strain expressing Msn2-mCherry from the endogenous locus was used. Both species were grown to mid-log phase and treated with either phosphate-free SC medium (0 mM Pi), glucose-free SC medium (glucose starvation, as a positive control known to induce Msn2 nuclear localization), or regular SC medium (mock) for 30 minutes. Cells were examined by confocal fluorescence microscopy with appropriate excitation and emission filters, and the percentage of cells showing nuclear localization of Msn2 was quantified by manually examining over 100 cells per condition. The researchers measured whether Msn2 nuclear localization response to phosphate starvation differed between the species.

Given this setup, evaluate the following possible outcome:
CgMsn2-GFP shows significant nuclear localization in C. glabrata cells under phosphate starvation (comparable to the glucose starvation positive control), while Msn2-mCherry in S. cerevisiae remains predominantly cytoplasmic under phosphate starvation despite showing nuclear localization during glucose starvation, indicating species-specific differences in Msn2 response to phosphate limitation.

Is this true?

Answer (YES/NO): NO